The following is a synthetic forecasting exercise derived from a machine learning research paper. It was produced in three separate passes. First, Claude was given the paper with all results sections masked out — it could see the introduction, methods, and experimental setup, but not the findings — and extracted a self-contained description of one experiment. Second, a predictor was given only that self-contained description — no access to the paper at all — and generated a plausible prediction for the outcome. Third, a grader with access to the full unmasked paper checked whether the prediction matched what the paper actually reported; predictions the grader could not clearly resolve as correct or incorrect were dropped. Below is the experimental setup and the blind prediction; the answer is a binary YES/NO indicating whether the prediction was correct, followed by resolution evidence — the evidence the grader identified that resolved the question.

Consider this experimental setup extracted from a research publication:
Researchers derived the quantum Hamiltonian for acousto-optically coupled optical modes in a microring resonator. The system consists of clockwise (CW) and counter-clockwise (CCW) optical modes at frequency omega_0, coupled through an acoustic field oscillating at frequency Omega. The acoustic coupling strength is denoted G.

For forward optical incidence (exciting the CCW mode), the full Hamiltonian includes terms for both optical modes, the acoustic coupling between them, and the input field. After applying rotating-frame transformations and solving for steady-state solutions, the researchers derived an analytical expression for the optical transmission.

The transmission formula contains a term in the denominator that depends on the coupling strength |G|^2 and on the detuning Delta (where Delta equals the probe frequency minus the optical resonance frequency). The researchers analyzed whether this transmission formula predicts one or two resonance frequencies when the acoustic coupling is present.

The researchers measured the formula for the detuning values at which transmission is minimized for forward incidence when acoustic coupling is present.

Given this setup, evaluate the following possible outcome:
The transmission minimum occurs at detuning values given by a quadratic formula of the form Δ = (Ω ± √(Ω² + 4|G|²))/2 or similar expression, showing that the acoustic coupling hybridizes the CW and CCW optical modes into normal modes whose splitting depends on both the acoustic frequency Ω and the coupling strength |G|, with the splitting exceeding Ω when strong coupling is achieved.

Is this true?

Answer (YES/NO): YES